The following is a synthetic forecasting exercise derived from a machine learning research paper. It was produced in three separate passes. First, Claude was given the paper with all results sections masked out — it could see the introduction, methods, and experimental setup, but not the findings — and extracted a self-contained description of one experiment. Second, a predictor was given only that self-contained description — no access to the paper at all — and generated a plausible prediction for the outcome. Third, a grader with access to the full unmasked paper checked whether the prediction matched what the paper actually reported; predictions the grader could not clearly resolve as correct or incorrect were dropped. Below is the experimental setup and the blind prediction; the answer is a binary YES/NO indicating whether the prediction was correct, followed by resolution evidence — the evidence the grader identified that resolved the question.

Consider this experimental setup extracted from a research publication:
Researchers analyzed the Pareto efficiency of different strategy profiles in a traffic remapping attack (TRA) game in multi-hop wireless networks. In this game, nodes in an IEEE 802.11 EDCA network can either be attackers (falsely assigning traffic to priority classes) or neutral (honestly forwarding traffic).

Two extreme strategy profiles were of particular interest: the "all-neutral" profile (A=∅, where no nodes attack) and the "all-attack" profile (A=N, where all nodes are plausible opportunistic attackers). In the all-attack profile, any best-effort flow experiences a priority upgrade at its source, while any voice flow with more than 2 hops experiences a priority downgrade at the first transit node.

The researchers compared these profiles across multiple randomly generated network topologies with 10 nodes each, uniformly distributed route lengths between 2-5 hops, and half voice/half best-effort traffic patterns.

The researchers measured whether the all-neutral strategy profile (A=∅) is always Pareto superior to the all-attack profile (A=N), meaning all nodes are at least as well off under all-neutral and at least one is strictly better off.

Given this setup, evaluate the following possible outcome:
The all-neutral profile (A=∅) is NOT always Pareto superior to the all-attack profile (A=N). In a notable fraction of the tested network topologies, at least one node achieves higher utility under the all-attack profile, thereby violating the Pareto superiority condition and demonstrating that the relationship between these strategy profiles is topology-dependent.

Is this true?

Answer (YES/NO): YES